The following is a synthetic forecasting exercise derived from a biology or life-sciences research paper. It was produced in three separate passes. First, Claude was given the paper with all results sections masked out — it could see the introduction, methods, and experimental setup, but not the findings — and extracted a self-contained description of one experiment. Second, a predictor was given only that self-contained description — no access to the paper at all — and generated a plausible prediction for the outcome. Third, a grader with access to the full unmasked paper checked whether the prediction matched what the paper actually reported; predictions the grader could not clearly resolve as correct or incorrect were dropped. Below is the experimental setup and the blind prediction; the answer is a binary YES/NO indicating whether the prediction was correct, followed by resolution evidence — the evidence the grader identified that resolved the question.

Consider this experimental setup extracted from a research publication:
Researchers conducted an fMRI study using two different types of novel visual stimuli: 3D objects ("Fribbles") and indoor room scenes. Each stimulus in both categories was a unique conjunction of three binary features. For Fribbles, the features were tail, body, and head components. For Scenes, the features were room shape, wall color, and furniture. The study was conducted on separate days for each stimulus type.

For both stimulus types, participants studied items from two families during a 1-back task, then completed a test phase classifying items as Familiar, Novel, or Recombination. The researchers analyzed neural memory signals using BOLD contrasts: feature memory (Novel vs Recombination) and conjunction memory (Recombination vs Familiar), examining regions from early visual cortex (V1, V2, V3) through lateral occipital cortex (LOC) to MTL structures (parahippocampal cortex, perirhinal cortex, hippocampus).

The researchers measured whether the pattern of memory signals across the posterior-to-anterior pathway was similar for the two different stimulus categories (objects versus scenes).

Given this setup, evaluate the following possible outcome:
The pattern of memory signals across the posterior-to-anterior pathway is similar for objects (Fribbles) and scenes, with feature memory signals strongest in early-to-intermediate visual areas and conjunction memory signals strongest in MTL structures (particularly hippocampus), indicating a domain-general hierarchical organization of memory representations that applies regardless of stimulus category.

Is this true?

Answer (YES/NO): NO